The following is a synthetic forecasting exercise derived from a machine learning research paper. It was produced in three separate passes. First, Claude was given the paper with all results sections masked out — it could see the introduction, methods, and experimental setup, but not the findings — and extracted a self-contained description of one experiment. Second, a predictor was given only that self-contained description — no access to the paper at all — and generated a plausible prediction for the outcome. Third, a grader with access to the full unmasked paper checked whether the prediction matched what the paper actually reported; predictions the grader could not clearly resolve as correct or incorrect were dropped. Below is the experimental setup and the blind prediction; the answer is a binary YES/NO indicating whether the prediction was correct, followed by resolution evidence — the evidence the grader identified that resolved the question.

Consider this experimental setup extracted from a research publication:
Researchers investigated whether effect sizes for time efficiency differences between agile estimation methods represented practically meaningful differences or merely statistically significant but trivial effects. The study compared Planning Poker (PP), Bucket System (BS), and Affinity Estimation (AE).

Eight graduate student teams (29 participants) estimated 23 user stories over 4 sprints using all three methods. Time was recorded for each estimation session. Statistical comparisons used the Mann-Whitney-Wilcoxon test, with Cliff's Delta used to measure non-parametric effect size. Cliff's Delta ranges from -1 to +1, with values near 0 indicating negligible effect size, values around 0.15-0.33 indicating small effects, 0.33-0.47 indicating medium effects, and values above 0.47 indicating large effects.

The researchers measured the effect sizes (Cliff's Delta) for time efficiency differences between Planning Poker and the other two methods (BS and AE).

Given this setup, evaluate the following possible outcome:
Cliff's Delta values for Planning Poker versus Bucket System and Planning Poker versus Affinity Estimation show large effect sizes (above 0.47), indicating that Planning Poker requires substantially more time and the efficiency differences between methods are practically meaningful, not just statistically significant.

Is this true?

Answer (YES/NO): YES